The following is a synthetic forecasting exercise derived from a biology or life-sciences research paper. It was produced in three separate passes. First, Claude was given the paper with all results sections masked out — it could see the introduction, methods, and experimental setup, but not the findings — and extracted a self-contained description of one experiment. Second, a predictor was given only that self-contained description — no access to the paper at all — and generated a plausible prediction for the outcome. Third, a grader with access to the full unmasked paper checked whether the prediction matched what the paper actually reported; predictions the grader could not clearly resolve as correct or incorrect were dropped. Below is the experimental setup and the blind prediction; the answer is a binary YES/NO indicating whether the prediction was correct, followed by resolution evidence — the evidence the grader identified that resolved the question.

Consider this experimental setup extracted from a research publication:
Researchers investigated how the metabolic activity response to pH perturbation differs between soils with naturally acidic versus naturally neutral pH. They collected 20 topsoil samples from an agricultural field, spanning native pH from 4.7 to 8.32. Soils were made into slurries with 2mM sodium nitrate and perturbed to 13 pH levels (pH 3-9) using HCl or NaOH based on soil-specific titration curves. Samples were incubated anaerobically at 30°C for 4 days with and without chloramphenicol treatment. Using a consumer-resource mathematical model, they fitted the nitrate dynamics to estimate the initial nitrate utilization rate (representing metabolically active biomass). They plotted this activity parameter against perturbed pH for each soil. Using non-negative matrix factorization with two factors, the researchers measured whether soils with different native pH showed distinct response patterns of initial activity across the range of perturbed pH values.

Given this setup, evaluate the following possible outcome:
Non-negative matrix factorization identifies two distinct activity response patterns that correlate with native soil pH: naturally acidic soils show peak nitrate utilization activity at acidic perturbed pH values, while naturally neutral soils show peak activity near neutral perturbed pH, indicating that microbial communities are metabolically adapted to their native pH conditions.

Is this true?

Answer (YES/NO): NO